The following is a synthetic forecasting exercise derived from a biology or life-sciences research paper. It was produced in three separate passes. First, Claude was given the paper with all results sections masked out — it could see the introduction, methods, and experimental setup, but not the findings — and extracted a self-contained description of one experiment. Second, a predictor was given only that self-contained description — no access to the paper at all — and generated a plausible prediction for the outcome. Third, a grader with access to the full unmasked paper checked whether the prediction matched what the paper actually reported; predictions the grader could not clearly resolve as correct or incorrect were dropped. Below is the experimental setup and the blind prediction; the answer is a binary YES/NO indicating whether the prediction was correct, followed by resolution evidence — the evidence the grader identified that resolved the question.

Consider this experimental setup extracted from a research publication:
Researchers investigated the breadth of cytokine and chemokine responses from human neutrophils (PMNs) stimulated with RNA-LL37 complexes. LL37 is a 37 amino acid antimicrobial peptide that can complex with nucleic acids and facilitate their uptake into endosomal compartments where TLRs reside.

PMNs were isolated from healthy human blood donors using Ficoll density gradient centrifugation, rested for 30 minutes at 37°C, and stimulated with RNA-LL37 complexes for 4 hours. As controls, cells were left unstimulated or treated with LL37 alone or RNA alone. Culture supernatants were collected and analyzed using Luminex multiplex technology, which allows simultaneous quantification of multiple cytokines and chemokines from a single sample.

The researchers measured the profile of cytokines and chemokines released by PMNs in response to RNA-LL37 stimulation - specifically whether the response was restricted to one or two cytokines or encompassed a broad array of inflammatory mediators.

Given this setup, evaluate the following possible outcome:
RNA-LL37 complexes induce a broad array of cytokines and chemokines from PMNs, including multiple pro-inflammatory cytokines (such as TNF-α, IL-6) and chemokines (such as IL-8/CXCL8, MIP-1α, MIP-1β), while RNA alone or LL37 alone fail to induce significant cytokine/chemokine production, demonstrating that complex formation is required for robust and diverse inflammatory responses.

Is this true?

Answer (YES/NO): NO